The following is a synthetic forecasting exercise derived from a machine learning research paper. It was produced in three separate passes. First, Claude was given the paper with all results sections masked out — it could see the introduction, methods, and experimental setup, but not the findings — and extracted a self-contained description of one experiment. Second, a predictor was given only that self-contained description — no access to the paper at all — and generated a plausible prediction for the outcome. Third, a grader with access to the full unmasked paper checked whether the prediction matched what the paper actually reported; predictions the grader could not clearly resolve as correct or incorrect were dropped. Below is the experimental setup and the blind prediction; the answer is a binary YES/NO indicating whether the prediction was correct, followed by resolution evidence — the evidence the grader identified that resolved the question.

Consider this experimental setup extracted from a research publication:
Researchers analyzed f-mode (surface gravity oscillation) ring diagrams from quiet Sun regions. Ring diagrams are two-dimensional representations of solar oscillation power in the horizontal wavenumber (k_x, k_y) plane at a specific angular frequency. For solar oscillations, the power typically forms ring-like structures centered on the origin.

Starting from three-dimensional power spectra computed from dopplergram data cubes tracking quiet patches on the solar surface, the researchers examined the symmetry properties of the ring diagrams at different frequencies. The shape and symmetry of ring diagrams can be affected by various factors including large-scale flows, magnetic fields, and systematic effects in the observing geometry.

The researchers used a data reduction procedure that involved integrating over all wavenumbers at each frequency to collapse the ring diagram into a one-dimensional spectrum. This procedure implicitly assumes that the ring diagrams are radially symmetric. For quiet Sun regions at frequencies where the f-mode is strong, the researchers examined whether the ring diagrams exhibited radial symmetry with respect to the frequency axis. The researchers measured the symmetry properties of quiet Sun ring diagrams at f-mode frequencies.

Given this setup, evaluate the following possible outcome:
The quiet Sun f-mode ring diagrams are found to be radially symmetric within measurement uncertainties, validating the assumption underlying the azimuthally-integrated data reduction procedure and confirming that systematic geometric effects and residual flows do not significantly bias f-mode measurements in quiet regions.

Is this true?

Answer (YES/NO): NO